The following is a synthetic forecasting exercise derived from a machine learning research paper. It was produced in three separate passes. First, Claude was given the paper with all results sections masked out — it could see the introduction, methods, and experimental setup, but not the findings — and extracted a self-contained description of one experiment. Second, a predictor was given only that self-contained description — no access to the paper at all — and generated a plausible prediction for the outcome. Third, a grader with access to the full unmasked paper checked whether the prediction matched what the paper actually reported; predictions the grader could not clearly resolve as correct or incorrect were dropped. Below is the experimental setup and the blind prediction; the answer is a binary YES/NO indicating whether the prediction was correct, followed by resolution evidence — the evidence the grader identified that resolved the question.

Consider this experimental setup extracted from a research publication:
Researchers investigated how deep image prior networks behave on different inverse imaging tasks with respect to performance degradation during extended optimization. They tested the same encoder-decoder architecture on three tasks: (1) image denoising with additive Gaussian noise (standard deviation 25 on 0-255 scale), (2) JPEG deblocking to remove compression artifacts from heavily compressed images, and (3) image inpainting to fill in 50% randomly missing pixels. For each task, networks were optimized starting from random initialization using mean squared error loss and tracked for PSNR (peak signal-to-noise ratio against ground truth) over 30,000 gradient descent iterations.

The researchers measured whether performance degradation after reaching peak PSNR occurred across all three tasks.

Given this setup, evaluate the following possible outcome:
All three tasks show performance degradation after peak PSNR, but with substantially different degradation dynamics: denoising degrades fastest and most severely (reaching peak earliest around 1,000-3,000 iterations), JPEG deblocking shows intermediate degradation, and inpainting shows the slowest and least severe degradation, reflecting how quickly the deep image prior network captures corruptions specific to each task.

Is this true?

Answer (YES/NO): NO